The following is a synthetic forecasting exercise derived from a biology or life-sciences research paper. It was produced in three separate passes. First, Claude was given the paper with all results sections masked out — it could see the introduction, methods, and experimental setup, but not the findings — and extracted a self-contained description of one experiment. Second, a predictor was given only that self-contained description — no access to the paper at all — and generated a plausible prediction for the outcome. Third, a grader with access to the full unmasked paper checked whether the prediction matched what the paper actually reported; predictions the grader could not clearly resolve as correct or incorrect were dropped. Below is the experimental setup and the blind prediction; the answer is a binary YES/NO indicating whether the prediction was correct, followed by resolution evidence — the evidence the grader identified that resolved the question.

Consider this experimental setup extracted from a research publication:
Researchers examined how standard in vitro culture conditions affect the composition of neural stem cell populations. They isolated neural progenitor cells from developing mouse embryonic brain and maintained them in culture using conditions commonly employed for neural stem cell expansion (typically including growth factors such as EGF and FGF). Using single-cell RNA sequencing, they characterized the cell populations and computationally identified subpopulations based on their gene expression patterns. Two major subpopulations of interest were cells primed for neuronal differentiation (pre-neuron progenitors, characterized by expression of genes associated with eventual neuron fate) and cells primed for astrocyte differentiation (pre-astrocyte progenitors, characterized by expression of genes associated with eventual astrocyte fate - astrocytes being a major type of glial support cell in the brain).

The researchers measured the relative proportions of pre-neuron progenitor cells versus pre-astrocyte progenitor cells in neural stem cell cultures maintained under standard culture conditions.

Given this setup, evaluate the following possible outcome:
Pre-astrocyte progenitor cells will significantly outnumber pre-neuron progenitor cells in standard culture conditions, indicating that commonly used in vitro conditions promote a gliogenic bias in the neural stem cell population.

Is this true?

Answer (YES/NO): YES